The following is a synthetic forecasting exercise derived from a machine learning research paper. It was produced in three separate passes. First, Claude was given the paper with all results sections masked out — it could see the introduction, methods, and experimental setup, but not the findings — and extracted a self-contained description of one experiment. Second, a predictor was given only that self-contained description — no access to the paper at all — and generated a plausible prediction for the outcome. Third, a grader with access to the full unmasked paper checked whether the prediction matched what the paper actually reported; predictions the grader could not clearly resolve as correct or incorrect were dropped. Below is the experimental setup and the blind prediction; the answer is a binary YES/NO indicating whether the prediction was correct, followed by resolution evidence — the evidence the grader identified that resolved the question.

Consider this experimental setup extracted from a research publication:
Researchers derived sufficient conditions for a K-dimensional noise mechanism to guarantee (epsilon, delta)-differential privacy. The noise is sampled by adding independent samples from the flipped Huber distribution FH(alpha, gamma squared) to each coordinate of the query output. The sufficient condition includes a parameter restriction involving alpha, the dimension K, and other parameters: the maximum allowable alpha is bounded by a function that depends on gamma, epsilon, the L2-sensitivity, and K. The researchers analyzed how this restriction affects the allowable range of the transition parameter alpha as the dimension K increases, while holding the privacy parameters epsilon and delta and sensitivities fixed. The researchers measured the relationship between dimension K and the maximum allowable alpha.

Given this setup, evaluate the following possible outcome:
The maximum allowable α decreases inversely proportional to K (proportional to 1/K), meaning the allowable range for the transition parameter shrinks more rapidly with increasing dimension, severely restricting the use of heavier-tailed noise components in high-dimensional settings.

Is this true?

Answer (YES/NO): NO